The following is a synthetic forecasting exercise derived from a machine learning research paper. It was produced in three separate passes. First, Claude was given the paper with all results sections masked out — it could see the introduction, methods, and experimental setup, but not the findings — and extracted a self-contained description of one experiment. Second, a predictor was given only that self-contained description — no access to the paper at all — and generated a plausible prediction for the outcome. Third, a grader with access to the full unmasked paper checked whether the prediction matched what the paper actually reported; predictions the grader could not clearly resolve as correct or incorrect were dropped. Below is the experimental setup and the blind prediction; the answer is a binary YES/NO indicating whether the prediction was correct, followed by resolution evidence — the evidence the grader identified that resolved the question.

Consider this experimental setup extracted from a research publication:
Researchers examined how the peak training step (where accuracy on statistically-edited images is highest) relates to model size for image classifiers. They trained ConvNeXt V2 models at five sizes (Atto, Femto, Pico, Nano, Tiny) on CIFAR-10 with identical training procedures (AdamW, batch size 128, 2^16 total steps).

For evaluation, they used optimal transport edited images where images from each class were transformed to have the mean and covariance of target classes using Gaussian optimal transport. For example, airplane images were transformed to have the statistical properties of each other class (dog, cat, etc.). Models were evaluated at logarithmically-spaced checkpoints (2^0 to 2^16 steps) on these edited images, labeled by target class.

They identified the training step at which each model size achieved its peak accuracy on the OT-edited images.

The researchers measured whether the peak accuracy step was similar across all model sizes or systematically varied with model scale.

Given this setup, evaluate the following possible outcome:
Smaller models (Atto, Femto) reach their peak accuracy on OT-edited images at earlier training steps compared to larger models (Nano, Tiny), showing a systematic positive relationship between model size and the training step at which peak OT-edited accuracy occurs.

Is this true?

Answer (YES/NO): NO